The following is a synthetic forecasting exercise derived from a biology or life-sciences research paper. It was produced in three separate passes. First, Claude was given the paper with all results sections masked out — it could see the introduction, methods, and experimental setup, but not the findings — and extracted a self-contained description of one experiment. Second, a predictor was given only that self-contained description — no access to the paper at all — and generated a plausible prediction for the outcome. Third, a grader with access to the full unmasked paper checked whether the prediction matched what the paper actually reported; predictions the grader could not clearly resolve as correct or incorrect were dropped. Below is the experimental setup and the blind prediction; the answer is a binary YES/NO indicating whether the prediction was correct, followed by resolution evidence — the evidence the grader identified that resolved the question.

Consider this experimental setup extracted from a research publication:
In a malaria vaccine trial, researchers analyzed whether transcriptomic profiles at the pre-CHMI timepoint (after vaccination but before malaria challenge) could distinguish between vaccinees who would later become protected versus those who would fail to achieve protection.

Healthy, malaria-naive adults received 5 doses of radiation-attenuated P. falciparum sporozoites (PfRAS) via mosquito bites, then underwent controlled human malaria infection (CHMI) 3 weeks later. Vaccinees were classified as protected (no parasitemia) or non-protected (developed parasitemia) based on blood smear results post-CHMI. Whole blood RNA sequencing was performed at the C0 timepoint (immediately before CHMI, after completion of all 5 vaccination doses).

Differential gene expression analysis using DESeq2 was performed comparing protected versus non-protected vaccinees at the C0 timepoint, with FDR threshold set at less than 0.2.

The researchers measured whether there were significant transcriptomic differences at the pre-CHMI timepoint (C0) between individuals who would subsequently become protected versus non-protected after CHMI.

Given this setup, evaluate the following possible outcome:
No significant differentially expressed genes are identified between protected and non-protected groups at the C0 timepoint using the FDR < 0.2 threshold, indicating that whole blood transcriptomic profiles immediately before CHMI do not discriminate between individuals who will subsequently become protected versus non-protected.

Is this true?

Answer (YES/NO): NO